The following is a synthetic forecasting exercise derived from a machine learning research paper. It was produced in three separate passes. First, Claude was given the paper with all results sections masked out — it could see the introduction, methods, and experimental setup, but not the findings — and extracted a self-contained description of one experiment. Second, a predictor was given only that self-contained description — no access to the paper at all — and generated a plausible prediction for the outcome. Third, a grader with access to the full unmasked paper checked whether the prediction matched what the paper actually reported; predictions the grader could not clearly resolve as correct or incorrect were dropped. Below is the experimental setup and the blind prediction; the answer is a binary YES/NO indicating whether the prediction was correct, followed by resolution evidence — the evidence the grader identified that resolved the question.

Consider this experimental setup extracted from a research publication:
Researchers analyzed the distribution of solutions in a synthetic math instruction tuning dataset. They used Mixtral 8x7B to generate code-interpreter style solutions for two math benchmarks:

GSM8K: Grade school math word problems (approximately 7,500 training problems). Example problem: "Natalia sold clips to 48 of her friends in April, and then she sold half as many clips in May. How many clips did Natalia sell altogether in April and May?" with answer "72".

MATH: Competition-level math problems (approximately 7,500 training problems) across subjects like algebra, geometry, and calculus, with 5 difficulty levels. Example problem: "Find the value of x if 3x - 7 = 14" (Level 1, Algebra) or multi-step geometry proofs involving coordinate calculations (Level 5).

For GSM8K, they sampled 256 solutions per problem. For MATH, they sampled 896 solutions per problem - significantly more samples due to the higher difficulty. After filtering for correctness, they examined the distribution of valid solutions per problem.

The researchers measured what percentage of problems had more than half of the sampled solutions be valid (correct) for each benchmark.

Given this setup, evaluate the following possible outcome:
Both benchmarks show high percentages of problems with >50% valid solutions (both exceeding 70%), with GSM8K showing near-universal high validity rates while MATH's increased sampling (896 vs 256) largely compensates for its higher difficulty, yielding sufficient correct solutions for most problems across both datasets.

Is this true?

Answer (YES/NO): NO